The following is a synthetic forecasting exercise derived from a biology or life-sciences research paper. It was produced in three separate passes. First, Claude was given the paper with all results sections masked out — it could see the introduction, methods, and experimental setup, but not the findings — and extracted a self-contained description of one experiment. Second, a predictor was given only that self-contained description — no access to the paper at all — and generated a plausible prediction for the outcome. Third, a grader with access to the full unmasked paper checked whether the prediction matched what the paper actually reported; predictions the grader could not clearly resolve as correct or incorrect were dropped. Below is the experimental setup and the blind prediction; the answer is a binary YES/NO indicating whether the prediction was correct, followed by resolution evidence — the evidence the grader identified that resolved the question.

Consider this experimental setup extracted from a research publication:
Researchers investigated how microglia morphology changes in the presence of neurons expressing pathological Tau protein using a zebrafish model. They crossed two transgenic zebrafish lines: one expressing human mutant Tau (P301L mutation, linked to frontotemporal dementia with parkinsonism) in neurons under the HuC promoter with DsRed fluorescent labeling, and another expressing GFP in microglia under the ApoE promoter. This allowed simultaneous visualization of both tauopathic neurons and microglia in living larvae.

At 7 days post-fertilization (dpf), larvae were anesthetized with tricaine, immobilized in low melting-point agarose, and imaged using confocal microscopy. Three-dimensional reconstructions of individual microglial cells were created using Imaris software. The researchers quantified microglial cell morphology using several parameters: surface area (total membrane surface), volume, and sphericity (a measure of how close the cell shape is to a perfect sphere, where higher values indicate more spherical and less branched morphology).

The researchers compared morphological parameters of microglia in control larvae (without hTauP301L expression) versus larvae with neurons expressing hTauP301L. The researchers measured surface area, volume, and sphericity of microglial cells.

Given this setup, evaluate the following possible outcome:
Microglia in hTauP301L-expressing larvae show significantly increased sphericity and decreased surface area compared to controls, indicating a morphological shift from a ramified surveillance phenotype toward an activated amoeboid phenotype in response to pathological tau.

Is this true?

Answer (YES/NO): YES